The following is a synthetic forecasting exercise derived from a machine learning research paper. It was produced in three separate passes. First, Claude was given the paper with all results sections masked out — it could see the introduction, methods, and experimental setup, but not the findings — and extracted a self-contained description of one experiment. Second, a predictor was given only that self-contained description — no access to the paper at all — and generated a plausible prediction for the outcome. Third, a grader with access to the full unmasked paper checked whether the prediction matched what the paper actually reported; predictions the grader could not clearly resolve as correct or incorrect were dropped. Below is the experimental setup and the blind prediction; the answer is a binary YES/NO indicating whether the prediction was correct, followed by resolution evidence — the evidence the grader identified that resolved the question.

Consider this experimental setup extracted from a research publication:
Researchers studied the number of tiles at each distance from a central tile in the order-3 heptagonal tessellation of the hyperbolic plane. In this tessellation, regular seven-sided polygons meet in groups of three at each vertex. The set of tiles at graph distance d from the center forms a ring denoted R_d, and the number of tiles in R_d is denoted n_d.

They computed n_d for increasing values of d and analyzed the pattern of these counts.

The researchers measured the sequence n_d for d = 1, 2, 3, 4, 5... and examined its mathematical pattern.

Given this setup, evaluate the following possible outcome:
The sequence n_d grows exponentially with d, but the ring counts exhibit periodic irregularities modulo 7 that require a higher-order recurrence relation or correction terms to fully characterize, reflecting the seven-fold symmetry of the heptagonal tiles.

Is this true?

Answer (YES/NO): NO